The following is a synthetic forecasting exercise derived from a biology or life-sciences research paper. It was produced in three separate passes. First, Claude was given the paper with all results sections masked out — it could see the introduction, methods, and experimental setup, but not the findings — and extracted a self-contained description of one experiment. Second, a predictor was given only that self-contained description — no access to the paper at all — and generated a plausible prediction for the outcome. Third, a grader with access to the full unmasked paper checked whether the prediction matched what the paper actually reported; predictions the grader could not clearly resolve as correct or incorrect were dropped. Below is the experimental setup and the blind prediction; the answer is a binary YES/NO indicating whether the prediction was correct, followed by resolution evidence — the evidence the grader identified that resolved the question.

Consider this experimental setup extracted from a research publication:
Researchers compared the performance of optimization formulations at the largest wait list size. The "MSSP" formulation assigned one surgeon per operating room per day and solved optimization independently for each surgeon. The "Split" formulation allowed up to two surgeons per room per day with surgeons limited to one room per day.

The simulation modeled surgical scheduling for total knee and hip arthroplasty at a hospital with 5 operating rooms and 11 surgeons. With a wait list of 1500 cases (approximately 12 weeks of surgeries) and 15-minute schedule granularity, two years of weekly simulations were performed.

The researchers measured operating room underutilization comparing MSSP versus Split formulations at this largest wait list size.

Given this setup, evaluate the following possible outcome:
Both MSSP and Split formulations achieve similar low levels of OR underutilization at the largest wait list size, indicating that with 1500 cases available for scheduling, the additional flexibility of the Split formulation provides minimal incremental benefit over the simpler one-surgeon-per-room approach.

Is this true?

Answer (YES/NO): NO